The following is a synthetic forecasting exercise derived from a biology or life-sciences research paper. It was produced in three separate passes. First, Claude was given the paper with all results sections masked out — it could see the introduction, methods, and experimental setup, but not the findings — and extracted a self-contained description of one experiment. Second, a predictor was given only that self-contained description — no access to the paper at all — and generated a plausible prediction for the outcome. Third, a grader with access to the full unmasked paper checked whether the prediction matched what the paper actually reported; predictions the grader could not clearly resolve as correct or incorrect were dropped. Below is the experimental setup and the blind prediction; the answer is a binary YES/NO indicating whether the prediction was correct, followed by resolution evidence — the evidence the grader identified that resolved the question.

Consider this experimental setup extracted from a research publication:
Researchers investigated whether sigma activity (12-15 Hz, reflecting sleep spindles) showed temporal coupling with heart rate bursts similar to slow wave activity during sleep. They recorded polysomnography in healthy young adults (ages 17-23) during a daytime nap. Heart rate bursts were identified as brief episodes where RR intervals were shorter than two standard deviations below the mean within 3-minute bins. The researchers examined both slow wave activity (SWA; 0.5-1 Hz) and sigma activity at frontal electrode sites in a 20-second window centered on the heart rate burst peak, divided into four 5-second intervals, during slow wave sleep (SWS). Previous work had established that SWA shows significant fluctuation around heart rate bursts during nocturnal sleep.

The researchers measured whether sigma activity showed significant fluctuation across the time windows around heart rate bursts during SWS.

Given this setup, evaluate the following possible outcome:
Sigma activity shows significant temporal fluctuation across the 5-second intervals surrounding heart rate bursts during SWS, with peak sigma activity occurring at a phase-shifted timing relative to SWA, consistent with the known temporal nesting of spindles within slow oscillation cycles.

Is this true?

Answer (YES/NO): NO